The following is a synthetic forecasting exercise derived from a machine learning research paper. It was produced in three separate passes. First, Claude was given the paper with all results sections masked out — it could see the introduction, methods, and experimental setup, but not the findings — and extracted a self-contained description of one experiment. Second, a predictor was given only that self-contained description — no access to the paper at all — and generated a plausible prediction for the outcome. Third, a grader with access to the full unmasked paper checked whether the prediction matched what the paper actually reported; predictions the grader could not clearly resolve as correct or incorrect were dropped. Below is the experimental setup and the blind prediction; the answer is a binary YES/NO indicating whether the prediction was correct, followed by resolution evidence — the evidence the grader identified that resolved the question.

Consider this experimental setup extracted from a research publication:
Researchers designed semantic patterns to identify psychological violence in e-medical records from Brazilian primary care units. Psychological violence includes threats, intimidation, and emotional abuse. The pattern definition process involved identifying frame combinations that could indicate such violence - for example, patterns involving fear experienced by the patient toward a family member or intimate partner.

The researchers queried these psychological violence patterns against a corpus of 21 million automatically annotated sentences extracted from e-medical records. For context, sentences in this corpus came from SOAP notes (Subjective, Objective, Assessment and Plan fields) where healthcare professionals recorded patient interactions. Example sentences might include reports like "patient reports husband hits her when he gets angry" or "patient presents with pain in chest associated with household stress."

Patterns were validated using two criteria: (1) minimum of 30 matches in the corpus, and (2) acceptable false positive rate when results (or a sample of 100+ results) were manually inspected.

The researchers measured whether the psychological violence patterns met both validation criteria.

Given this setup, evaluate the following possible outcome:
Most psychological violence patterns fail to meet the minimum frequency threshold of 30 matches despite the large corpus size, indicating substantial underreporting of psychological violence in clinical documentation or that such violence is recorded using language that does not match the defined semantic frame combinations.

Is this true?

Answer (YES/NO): NO